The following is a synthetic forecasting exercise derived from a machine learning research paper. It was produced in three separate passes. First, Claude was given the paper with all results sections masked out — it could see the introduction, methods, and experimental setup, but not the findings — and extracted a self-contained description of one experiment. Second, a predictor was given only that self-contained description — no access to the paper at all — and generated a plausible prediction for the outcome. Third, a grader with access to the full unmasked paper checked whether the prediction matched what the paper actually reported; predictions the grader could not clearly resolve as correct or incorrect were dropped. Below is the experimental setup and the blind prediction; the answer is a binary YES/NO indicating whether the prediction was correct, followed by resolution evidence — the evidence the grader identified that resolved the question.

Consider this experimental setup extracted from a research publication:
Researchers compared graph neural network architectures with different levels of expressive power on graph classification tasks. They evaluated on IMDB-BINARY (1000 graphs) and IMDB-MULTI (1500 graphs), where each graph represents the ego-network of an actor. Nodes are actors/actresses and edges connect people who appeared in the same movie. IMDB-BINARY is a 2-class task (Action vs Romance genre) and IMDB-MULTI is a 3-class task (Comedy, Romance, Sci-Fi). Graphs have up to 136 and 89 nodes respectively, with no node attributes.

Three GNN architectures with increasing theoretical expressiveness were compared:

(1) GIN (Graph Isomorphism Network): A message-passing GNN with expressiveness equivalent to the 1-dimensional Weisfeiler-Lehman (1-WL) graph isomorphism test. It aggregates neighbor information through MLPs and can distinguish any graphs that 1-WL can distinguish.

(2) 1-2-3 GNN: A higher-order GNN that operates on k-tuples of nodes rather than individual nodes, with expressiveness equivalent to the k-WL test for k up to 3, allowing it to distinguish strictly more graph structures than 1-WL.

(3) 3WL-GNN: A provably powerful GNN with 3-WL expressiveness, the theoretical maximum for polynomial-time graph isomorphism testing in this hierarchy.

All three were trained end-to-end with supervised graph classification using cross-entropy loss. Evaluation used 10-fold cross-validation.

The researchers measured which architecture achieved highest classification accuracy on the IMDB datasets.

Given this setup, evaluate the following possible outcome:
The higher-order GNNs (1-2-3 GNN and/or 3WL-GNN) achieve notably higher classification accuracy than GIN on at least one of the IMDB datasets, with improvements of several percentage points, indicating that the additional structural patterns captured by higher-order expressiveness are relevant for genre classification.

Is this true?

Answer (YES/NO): NO